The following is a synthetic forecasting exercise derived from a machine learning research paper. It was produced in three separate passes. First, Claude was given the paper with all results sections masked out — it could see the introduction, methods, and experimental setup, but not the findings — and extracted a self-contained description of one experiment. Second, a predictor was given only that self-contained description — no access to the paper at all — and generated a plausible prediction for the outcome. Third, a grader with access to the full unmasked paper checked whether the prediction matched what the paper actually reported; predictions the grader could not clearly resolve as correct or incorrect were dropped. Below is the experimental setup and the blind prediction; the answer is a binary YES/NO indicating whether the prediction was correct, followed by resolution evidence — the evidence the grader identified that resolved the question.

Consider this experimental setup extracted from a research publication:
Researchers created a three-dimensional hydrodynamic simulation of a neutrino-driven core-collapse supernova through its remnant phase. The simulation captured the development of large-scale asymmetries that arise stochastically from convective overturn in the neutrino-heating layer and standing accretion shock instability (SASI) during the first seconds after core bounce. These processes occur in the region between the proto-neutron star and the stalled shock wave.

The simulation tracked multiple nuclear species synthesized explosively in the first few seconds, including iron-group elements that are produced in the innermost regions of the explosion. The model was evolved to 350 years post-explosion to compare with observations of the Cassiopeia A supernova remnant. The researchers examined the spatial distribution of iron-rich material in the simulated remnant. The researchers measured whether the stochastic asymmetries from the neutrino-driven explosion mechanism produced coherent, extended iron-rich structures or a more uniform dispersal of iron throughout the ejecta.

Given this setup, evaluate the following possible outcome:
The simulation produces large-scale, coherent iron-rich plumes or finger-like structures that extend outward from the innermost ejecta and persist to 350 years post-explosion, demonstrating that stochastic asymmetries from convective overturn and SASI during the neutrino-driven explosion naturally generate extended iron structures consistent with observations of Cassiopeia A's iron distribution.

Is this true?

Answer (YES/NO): YES